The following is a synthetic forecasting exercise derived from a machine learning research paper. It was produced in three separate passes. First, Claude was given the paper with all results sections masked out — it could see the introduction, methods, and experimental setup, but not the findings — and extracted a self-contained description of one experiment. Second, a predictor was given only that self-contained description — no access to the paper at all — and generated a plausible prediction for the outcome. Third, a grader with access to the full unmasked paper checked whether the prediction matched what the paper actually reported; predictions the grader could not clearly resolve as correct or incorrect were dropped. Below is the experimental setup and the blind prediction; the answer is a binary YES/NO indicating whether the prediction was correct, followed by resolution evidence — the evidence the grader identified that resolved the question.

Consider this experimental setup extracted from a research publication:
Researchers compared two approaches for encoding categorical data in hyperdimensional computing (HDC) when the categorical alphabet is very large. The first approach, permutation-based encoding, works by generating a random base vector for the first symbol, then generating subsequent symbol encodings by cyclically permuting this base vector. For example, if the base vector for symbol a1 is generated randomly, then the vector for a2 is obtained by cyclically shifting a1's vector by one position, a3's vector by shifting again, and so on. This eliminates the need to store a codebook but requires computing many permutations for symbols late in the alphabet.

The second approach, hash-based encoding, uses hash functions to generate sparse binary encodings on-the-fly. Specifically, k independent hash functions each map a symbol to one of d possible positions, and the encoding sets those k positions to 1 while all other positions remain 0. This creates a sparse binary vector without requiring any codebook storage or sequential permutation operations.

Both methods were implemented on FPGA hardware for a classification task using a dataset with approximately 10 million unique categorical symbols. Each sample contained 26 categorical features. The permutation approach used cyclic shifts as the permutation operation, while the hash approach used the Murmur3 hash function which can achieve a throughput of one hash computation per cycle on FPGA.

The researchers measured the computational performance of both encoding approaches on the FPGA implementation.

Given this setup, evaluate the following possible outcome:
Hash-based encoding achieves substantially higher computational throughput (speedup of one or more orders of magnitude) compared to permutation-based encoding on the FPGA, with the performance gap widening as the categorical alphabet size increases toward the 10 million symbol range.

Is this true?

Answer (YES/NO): YES